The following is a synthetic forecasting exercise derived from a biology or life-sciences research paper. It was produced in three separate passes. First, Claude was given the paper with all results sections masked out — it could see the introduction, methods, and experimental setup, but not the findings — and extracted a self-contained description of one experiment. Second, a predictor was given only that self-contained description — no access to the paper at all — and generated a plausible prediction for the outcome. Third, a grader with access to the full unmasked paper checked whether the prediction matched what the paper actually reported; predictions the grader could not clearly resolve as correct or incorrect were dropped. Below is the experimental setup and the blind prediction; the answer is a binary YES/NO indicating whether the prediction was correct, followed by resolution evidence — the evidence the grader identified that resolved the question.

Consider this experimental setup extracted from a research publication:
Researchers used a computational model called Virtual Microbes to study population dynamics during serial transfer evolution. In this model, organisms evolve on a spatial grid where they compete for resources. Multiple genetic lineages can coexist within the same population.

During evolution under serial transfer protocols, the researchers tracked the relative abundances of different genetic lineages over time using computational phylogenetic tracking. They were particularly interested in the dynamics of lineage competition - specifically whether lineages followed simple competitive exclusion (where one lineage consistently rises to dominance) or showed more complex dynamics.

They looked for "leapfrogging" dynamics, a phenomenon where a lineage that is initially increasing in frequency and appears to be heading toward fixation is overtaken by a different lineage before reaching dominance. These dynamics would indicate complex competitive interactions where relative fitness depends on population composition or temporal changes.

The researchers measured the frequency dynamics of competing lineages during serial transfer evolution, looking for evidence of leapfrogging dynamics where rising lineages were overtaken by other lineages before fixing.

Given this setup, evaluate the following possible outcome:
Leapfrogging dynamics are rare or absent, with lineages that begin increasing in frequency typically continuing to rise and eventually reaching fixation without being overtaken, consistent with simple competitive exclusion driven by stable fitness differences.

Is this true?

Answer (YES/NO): NO